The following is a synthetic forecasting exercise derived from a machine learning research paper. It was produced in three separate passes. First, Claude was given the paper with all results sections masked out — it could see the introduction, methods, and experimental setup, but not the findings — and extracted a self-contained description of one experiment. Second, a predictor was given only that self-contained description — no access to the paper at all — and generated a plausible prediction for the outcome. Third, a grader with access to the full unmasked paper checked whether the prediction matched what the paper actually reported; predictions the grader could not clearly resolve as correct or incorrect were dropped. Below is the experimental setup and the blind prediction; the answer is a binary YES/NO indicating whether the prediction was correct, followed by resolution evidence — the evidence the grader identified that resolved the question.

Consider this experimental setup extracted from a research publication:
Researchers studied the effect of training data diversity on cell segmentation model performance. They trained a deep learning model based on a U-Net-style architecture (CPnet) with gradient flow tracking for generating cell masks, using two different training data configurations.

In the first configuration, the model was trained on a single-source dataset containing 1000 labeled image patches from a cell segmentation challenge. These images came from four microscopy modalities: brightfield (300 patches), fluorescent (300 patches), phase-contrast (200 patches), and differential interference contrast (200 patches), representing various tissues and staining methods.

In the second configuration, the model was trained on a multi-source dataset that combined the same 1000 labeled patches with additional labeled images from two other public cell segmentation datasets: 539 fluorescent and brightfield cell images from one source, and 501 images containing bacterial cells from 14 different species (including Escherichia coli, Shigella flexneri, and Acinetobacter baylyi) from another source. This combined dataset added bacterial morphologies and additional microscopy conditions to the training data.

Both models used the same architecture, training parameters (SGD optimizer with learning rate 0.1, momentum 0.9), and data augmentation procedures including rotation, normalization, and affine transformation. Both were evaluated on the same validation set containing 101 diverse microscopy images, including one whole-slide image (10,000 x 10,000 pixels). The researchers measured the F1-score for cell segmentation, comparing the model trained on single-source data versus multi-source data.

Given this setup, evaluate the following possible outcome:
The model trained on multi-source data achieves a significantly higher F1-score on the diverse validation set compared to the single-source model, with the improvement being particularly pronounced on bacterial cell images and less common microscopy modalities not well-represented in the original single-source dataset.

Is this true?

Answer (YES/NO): NO